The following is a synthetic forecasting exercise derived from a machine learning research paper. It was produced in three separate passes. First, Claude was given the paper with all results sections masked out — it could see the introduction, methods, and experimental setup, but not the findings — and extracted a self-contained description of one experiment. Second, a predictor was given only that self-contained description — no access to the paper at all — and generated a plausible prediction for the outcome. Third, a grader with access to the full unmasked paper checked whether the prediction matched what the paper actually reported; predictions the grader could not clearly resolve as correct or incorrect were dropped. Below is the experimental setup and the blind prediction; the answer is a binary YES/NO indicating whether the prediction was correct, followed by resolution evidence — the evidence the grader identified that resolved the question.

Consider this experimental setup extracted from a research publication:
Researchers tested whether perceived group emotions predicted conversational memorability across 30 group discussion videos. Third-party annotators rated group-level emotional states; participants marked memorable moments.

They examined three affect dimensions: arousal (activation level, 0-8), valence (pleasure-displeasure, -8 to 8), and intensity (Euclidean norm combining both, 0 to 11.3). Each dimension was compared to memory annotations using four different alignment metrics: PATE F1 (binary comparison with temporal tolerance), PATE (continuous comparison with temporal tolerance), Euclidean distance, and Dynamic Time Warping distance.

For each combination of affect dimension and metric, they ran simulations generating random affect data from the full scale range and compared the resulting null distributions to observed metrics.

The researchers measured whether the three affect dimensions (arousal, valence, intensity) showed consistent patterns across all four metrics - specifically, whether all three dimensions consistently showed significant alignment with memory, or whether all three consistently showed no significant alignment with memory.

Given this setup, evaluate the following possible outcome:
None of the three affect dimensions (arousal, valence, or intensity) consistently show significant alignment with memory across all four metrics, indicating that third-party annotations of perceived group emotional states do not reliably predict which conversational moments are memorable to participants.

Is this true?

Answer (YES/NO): YES